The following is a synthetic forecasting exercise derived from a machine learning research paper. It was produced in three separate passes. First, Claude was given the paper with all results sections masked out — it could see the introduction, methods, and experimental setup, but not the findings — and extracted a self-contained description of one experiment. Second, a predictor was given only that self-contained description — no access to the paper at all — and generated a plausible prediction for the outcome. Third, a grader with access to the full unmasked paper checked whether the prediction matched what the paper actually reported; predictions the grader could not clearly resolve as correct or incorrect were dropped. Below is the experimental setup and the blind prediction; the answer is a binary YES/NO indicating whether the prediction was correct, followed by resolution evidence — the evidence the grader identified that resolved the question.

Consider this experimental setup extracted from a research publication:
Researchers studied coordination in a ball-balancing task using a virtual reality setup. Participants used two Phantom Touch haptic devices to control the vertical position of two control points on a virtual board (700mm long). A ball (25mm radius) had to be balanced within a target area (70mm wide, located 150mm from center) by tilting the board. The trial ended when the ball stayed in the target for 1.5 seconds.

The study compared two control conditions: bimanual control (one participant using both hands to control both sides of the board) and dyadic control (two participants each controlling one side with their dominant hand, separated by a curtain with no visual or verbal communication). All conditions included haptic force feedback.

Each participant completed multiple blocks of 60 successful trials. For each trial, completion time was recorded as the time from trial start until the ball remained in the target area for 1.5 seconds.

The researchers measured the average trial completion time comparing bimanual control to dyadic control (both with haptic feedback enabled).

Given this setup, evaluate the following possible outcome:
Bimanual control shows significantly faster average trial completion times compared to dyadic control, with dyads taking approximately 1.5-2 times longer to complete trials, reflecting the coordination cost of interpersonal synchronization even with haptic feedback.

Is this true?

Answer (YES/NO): NO